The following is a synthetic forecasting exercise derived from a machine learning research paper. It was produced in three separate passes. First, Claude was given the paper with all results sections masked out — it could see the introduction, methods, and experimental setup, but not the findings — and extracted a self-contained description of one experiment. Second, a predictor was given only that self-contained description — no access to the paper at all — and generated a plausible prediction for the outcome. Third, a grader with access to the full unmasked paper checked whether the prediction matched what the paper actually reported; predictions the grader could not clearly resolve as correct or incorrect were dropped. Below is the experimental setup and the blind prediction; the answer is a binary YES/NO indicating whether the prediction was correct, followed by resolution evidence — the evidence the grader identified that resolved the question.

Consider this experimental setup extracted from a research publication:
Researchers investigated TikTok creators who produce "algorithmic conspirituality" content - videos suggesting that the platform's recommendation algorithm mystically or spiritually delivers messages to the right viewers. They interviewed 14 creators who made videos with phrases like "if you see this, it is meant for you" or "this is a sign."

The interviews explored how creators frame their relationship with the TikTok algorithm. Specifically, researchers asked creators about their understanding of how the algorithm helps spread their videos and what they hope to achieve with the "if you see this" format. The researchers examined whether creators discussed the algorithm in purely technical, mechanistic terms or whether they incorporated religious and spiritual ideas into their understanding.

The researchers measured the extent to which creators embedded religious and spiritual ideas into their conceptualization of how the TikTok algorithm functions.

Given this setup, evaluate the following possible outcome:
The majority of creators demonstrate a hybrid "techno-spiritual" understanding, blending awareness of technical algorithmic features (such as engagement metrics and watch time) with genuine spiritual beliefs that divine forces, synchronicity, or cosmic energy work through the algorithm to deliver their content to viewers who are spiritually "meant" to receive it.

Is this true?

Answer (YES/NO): NO